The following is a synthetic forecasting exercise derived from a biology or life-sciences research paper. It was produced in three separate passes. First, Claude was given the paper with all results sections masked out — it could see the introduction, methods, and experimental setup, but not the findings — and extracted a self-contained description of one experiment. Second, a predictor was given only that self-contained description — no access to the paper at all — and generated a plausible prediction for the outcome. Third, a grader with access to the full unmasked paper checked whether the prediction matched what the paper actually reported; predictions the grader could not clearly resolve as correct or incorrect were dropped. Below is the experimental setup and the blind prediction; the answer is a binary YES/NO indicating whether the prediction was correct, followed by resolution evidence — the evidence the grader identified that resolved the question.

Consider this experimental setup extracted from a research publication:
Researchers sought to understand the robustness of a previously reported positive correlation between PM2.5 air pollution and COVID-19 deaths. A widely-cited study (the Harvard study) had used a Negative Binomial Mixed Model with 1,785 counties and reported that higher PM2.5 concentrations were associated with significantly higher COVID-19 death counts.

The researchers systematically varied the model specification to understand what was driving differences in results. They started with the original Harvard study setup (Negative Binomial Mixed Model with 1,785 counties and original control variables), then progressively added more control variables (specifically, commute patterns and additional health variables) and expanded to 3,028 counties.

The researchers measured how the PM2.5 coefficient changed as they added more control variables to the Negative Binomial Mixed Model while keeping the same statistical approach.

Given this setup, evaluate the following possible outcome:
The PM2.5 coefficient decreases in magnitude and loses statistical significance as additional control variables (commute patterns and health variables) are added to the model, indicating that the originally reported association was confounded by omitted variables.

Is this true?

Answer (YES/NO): YES